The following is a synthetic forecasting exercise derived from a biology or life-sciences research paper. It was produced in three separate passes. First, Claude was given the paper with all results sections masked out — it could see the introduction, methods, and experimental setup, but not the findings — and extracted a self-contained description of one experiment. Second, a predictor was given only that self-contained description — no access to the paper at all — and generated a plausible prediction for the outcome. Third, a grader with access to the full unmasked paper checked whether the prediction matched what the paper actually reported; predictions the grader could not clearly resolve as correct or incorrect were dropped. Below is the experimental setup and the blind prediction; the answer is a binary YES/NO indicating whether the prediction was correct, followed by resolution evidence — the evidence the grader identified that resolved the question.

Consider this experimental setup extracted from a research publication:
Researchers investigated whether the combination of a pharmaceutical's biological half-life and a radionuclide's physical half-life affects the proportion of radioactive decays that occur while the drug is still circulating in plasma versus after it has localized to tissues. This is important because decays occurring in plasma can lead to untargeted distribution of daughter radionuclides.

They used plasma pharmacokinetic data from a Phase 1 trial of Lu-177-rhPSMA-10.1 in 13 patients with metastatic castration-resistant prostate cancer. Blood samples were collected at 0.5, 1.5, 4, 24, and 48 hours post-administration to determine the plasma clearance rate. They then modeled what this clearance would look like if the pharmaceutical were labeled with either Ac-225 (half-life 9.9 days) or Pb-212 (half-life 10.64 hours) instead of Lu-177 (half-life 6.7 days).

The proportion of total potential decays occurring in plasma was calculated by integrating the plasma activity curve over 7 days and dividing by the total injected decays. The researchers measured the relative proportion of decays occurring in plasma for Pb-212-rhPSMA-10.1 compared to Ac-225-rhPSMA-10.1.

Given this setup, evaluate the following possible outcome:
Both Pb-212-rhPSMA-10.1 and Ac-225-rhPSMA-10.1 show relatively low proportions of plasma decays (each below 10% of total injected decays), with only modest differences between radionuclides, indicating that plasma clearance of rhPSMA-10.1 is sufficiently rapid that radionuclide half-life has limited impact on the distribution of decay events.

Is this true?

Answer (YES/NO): NO